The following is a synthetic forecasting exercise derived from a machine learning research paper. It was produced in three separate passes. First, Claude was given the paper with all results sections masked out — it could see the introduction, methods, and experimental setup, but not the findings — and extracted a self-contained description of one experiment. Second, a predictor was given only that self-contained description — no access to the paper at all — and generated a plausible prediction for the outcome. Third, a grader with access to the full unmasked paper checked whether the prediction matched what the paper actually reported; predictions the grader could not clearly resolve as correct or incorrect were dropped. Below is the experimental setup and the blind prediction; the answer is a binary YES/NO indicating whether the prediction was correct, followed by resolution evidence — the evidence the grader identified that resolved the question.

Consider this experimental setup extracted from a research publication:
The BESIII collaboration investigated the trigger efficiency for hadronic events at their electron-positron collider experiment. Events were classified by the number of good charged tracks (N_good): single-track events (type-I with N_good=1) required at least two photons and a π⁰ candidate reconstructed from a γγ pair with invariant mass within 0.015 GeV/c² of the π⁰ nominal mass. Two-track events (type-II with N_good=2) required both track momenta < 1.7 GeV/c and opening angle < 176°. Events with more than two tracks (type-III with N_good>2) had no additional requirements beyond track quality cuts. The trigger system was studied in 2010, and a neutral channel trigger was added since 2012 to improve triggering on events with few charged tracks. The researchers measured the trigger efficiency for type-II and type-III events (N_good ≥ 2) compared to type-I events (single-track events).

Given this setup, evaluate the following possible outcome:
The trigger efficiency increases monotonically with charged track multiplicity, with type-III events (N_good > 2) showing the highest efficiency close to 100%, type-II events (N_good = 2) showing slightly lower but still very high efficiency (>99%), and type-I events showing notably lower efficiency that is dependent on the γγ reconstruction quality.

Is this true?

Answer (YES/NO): NO